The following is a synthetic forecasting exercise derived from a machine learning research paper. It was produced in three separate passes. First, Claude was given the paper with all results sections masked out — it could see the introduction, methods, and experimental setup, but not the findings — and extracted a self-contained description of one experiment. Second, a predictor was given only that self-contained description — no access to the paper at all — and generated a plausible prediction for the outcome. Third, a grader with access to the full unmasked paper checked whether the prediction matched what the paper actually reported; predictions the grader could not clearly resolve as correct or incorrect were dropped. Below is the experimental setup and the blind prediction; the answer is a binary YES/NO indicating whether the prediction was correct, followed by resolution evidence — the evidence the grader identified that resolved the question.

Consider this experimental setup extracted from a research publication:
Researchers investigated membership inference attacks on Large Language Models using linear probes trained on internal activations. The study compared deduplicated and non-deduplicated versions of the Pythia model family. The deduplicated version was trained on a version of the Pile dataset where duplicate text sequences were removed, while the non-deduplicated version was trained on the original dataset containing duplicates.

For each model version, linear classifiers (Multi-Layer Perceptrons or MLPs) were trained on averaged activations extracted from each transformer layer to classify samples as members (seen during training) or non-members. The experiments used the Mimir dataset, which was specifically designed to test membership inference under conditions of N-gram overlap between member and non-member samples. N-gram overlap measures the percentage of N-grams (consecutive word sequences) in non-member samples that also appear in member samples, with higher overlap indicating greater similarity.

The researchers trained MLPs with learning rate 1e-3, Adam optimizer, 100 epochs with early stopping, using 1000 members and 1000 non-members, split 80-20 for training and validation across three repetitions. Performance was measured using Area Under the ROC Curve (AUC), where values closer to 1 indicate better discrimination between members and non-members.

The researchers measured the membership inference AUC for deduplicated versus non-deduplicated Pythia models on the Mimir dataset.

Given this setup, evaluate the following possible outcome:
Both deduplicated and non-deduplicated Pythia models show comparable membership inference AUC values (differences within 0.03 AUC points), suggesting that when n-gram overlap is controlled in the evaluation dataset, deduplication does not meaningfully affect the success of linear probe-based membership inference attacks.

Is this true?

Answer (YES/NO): NO